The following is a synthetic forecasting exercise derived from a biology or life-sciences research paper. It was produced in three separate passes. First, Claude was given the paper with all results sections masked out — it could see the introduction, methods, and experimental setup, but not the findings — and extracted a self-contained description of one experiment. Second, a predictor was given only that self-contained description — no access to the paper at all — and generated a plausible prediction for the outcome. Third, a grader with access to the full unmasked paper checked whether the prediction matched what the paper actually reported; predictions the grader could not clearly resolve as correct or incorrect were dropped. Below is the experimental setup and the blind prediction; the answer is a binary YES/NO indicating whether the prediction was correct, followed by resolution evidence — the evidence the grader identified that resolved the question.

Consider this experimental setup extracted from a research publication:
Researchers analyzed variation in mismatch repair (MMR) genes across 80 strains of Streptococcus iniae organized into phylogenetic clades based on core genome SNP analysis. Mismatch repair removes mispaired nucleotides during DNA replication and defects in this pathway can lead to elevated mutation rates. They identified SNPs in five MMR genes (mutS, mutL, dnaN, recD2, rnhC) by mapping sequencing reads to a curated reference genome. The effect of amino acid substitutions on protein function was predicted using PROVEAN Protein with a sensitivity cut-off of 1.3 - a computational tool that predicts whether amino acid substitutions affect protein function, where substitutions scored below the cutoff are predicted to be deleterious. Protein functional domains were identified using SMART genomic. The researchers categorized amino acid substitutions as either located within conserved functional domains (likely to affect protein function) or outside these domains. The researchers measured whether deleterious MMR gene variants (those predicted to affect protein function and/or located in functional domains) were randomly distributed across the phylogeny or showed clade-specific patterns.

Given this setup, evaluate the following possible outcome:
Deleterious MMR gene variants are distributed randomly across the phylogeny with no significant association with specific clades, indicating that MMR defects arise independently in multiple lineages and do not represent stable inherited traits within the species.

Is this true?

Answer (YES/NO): NO